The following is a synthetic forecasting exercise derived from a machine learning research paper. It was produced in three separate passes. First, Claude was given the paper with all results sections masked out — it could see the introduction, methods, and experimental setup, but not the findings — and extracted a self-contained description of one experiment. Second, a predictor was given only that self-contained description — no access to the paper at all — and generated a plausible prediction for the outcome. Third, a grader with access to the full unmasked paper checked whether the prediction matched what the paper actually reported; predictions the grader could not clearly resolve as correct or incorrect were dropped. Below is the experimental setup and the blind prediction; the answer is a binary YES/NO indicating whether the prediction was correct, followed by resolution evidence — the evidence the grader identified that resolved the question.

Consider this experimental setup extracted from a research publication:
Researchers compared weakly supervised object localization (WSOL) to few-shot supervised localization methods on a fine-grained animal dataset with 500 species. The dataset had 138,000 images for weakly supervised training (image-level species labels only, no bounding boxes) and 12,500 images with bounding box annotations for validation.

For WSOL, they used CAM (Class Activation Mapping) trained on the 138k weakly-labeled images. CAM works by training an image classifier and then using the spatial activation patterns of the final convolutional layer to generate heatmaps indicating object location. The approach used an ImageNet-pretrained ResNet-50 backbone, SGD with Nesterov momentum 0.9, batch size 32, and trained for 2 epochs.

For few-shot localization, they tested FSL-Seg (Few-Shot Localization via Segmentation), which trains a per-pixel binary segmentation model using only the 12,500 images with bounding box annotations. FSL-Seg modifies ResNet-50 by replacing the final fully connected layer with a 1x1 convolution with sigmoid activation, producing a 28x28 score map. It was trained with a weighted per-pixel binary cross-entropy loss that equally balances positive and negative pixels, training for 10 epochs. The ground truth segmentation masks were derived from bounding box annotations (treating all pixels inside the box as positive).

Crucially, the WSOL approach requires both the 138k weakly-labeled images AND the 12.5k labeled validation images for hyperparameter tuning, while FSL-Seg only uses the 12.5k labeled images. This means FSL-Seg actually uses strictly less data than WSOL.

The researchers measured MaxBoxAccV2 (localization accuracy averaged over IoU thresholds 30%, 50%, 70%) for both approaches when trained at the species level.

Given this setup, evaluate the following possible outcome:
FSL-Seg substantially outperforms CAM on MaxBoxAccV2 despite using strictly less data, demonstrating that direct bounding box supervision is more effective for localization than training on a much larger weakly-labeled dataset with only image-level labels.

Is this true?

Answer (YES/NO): YES